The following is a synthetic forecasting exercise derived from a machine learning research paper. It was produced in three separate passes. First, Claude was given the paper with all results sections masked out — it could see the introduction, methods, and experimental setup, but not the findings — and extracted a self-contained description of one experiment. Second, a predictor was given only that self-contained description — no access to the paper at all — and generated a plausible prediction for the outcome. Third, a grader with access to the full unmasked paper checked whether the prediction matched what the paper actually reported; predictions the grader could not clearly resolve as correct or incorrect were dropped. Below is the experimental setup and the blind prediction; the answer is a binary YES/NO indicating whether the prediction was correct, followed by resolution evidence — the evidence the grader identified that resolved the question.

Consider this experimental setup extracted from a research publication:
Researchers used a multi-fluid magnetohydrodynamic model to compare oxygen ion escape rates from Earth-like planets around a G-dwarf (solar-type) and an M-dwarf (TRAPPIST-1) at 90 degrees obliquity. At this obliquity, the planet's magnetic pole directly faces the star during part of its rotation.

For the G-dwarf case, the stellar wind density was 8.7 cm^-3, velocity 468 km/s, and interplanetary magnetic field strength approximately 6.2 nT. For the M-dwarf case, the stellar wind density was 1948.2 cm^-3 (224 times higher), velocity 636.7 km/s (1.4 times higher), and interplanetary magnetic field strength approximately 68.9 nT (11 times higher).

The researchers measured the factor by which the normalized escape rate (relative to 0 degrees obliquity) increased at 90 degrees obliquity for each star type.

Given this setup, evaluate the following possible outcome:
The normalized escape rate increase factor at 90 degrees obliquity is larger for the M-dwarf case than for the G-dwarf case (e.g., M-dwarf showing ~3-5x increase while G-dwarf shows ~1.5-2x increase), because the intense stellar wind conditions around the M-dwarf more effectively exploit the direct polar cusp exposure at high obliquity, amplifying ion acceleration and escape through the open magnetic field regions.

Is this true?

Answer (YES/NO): NO